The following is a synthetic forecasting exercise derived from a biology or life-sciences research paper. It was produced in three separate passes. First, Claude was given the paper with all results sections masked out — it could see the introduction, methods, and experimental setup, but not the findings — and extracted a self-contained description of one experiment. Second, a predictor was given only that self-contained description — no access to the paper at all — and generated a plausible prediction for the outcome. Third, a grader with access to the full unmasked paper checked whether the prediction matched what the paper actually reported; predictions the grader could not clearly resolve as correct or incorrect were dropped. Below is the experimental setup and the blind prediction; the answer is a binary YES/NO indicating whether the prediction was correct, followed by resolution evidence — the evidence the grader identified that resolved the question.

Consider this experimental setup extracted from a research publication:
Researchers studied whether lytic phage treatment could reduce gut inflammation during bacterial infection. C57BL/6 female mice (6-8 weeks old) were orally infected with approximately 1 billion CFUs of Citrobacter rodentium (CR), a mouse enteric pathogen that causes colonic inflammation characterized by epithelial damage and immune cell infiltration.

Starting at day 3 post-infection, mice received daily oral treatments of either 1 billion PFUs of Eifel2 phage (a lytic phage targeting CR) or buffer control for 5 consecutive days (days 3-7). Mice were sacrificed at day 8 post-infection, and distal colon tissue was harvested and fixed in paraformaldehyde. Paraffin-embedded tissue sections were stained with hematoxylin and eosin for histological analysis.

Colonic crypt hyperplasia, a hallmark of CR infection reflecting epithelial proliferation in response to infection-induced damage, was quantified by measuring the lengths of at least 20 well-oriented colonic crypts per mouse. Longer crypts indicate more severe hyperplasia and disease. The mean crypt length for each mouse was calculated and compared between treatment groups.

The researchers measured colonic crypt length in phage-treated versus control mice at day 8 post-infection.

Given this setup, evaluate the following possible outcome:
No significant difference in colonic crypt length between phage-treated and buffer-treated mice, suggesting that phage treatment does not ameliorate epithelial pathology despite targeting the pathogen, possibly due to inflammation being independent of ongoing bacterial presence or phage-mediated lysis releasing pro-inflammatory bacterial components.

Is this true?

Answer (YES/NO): YES